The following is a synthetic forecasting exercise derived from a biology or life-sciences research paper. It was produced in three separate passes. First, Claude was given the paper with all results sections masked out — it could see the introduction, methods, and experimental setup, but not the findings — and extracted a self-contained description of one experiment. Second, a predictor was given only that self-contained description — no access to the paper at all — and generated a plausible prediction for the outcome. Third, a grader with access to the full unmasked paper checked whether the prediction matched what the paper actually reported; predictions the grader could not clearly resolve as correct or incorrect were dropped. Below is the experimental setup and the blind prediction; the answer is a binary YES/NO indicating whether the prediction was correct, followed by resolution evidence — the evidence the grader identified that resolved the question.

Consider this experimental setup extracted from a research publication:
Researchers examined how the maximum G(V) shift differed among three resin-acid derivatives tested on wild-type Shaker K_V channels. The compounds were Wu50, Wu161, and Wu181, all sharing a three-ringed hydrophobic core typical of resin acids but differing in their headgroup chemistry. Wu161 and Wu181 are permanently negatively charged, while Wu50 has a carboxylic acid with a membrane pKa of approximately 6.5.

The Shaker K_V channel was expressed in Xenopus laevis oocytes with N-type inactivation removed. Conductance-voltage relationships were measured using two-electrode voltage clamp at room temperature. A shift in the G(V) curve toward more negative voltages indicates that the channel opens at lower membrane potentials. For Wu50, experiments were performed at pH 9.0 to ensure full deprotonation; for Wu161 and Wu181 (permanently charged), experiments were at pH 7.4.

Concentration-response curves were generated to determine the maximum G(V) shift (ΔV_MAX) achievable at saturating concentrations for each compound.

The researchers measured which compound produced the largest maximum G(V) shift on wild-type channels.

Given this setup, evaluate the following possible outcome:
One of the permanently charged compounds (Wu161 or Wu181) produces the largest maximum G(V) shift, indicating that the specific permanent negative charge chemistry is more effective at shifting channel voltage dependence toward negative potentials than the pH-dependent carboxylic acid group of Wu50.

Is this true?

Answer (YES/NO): NO